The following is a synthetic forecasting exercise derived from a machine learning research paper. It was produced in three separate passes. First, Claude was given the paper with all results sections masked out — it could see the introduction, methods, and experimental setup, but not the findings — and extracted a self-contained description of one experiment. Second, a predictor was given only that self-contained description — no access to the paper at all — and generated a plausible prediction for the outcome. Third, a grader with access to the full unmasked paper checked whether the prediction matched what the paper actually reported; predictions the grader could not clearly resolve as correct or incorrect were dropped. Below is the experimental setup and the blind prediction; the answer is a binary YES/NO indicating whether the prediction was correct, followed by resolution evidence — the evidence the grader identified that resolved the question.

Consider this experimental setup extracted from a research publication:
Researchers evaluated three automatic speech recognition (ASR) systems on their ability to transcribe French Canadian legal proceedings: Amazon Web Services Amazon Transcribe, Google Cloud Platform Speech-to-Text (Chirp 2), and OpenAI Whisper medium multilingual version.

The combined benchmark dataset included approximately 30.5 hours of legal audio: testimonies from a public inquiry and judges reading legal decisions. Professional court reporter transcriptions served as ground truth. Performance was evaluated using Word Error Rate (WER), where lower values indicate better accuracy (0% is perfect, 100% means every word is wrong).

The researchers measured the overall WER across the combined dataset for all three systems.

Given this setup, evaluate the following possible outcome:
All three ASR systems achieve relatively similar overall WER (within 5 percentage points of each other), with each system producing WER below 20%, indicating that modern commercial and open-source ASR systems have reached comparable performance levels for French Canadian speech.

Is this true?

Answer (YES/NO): YES